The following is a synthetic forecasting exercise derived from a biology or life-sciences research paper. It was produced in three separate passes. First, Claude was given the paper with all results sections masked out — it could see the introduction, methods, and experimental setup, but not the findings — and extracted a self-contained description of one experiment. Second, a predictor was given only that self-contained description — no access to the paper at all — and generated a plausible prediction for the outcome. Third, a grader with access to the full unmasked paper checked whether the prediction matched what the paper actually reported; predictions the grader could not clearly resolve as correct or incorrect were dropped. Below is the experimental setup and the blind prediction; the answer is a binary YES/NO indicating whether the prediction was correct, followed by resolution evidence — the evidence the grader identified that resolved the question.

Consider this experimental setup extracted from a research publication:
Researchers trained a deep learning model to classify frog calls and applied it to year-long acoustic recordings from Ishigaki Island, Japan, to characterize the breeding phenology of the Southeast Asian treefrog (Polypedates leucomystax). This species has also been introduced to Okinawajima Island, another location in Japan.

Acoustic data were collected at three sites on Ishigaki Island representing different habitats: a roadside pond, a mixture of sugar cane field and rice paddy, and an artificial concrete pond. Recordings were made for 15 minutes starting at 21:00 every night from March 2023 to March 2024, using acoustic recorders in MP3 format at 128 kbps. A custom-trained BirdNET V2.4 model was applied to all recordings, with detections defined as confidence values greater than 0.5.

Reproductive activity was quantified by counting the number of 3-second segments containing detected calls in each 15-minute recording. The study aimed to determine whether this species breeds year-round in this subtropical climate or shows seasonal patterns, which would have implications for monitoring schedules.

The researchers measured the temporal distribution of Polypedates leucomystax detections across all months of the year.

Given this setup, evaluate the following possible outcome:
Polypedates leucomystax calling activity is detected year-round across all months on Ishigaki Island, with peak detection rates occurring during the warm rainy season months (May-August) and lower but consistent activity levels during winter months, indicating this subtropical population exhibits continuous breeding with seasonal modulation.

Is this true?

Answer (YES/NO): NO